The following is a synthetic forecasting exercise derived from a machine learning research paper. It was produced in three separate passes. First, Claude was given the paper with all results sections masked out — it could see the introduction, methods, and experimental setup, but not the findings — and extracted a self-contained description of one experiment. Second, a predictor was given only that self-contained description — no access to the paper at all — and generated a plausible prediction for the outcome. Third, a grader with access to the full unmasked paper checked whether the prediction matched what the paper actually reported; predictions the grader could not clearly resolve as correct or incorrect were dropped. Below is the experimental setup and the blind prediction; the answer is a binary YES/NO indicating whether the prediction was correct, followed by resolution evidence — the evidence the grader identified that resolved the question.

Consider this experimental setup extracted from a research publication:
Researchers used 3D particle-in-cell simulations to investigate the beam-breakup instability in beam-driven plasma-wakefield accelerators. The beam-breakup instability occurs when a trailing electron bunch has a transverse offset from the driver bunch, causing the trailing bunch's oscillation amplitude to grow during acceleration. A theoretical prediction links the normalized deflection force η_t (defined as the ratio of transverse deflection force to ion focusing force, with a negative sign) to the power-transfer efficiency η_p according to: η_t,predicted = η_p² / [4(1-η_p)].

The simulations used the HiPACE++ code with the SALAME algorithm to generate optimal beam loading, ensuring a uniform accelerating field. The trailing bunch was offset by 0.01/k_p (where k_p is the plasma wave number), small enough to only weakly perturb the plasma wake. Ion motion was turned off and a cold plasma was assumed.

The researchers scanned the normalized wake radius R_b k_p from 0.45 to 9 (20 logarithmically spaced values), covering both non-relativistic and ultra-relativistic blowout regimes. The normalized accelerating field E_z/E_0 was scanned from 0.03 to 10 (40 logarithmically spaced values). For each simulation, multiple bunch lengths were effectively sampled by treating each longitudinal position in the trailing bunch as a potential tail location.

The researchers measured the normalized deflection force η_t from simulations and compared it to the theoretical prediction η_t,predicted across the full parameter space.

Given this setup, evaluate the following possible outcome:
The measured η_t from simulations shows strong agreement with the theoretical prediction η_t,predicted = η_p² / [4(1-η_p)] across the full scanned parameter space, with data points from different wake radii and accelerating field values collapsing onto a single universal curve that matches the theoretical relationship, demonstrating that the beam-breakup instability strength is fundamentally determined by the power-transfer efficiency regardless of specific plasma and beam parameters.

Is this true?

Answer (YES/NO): NO